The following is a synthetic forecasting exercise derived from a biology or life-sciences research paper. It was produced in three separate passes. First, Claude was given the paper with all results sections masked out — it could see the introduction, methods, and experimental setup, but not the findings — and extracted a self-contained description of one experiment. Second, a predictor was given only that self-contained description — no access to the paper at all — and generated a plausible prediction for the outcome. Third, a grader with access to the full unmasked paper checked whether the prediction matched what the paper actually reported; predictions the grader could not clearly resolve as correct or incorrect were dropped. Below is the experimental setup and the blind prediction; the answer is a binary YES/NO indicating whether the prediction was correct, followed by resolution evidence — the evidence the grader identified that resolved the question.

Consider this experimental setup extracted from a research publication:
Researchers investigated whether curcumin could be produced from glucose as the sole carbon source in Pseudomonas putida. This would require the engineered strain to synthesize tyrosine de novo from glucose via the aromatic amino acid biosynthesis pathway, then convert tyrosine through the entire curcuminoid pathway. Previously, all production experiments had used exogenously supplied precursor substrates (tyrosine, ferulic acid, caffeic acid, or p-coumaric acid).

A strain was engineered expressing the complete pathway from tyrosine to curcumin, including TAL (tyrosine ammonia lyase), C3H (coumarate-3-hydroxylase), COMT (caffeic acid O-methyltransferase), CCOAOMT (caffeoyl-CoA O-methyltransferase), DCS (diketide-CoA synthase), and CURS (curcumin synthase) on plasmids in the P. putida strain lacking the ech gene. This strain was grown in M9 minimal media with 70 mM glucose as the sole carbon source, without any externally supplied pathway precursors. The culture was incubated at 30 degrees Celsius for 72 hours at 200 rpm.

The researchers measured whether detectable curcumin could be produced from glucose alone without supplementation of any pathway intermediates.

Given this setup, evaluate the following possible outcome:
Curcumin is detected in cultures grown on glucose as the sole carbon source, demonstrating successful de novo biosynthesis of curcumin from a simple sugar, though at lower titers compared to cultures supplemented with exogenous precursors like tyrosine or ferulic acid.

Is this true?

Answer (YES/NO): YES